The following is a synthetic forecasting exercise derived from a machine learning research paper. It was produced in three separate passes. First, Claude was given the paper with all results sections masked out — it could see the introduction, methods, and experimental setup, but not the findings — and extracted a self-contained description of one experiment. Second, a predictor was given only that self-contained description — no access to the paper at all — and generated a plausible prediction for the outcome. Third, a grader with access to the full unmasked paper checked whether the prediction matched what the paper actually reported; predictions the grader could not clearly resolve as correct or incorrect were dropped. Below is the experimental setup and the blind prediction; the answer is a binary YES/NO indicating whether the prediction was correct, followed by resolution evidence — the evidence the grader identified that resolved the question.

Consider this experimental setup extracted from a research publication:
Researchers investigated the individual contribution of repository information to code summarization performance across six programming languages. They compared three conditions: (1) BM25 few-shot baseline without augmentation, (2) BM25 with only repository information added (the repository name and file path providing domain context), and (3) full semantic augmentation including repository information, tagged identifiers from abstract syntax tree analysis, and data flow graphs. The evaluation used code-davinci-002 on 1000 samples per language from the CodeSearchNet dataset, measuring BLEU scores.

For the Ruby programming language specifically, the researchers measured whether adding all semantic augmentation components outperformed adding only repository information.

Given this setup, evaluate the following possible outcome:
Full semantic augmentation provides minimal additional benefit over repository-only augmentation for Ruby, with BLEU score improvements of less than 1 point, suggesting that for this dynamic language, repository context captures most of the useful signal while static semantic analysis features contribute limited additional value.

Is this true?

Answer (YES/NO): NO